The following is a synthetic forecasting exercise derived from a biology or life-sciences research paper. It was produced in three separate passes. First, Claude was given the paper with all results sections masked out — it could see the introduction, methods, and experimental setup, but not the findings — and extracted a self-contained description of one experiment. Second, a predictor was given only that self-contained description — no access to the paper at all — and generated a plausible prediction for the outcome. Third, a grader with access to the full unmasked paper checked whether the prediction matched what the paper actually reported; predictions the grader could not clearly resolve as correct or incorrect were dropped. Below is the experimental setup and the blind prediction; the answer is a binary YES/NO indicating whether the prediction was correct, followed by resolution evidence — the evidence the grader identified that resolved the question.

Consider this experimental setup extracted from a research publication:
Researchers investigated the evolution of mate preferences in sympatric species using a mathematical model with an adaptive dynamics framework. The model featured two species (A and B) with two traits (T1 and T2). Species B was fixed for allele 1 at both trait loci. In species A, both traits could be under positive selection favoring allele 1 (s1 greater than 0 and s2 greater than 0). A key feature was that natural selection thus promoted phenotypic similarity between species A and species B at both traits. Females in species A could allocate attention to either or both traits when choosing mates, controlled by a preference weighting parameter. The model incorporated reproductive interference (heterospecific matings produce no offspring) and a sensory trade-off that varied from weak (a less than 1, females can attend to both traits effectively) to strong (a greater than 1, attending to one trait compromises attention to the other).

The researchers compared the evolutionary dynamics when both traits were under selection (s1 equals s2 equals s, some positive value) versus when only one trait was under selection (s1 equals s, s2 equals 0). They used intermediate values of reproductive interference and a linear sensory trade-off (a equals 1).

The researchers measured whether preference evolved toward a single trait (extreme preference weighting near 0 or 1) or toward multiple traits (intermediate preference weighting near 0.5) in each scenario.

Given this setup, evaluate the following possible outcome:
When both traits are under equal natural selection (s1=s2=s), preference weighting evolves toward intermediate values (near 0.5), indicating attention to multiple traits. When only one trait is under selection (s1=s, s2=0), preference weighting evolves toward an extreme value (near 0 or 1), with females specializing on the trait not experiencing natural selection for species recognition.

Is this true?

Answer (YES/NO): NO